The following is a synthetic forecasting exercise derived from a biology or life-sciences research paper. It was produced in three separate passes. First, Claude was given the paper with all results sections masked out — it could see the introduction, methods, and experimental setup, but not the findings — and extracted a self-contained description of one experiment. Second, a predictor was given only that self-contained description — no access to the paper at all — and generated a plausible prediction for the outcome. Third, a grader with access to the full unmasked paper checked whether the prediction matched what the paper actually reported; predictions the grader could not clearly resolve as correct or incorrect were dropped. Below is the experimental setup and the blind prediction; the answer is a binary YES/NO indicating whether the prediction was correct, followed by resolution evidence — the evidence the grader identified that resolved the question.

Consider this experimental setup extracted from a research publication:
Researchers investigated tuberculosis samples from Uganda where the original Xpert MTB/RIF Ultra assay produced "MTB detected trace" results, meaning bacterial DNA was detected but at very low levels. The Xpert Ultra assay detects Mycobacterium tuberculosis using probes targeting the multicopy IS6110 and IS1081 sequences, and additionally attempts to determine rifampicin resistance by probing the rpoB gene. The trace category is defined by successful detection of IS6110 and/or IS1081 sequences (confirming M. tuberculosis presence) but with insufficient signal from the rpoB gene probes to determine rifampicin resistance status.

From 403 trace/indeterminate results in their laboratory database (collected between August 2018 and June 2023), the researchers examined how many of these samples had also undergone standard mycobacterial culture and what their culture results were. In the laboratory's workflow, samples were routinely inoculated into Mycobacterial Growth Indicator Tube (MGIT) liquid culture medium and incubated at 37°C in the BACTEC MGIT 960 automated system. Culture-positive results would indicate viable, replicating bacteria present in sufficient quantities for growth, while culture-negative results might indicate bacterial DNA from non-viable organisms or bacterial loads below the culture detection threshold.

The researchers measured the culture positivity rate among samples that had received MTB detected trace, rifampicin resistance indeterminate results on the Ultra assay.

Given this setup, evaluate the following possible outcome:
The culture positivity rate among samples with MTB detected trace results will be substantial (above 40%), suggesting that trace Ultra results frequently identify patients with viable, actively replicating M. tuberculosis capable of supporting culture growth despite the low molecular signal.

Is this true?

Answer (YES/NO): NO